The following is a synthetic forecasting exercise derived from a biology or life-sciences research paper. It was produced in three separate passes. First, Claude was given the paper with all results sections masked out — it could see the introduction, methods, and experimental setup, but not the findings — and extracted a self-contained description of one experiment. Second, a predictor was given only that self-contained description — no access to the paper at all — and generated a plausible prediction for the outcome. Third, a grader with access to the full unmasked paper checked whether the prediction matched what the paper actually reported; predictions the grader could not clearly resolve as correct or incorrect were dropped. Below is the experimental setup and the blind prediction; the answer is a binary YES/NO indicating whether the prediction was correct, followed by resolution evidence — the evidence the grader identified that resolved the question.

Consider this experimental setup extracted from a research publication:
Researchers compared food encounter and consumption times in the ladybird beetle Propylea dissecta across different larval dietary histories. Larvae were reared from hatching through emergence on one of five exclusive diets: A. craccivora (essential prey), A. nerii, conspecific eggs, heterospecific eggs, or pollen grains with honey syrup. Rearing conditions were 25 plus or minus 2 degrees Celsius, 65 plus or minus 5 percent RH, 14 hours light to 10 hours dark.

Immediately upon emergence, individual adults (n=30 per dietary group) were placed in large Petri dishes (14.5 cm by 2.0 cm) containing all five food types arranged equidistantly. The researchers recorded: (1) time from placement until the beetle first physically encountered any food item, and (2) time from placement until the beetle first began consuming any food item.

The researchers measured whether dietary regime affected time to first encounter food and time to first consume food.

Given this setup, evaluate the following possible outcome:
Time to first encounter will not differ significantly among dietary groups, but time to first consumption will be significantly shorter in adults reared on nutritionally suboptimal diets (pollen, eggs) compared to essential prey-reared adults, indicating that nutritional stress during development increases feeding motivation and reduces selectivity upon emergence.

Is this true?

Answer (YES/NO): NO